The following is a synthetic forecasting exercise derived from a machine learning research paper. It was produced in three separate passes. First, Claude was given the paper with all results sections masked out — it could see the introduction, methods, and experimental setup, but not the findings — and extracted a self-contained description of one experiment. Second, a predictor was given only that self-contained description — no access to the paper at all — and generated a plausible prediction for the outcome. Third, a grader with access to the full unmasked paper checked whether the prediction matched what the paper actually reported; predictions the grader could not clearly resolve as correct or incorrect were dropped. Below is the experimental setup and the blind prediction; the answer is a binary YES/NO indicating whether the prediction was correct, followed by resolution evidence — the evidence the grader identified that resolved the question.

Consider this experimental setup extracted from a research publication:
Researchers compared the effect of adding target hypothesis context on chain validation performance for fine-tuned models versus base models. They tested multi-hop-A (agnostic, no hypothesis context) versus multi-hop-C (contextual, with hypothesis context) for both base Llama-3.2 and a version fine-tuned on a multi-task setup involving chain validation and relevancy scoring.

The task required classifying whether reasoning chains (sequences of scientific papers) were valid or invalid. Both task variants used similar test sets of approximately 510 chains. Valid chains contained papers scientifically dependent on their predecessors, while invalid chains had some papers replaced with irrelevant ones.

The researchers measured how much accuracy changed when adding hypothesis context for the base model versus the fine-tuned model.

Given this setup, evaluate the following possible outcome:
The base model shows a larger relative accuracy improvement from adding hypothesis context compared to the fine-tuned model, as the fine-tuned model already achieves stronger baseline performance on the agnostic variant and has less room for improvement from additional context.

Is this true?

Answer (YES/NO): NO